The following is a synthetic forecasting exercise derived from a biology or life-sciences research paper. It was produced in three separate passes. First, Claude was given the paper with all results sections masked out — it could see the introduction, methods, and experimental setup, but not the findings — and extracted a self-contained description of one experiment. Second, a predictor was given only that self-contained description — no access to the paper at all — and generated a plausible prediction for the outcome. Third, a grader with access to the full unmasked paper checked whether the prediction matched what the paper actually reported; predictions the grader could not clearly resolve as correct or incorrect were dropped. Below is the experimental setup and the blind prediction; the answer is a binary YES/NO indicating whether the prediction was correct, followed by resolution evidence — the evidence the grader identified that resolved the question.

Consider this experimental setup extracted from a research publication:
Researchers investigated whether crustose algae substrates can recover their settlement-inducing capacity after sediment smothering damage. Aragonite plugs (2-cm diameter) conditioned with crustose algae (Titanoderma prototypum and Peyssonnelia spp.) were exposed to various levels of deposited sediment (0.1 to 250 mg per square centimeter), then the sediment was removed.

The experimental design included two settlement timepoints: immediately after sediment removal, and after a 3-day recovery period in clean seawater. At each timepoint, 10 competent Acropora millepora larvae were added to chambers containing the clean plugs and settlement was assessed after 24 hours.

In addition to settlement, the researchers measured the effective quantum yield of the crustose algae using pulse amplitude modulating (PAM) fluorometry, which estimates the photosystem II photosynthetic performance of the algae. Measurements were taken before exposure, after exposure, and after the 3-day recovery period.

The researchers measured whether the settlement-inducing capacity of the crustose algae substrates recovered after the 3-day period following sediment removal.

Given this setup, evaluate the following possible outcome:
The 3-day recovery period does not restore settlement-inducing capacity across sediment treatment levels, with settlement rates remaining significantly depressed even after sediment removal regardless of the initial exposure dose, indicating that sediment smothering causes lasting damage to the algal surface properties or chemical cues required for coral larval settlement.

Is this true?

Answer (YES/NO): NO